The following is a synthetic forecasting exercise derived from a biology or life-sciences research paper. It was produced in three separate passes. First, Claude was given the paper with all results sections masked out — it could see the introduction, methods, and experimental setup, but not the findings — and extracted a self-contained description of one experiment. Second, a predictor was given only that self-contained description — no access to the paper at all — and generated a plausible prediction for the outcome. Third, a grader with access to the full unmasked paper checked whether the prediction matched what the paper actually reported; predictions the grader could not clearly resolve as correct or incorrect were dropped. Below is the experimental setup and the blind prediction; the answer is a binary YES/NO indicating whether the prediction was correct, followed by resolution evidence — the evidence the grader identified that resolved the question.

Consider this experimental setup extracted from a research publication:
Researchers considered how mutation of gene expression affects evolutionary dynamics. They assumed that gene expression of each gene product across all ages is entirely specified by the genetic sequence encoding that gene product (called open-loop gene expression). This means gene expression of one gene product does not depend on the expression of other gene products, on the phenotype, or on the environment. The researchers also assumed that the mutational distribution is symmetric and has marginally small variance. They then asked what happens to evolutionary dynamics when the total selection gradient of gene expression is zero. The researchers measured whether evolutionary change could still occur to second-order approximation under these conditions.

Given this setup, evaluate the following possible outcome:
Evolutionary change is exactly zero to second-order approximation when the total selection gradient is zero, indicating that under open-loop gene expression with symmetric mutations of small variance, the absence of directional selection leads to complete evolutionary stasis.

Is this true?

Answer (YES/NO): NO